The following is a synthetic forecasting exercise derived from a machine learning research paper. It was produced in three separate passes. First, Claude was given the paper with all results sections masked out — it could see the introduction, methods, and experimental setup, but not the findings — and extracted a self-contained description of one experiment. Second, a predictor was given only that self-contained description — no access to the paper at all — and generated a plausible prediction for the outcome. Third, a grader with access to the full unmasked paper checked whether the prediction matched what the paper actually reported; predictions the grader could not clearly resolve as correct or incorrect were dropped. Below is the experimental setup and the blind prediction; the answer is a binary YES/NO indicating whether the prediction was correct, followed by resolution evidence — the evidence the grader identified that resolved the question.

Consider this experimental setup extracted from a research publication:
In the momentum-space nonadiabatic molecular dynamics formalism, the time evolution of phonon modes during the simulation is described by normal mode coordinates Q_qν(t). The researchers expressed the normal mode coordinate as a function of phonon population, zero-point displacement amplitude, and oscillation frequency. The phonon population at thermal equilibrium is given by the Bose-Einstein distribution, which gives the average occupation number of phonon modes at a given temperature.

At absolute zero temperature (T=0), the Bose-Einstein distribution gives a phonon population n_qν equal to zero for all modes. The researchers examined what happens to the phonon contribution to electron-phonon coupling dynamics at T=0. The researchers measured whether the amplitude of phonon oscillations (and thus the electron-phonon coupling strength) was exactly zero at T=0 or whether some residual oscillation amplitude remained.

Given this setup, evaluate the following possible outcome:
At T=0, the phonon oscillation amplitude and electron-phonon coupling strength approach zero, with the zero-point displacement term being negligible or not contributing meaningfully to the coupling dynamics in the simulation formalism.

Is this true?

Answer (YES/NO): NO